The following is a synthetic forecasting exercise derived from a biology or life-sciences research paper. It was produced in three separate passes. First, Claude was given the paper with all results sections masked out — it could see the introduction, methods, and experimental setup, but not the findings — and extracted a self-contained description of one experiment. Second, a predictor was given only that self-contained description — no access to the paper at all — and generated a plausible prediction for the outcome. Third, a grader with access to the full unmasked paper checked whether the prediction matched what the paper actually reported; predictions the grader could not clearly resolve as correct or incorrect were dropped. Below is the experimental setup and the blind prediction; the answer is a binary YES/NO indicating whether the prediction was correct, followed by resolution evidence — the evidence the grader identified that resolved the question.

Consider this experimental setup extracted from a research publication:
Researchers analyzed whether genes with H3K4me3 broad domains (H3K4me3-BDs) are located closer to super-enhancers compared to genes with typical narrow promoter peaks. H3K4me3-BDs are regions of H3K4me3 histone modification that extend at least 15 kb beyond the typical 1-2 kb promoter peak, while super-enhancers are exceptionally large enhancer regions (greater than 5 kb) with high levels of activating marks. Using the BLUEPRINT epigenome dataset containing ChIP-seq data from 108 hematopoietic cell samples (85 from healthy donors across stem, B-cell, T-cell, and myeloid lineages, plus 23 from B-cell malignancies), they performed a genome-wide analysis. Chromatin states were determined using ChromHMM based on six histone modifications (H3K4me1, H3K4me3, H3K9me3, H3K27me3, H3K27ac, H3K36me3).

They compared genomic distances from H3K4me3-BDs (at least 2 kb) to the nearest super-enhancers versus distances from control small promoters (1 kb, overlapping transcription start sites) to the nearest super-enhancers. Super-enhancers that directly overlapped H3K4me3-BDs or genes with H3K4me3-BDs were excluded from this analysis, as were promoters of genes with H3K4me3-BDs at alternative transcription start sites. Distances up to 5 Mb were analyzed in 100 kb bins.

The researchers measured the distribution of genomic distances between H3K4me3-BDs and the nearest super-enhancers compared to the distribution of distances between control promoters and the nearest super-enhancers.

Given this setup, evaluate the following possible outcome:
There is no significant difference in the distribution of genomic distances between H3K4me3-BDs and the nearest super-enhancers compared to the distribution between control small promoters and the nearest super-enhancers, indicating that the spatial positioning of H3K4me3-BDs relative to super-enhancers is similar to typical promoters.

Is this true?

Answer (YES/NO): NO